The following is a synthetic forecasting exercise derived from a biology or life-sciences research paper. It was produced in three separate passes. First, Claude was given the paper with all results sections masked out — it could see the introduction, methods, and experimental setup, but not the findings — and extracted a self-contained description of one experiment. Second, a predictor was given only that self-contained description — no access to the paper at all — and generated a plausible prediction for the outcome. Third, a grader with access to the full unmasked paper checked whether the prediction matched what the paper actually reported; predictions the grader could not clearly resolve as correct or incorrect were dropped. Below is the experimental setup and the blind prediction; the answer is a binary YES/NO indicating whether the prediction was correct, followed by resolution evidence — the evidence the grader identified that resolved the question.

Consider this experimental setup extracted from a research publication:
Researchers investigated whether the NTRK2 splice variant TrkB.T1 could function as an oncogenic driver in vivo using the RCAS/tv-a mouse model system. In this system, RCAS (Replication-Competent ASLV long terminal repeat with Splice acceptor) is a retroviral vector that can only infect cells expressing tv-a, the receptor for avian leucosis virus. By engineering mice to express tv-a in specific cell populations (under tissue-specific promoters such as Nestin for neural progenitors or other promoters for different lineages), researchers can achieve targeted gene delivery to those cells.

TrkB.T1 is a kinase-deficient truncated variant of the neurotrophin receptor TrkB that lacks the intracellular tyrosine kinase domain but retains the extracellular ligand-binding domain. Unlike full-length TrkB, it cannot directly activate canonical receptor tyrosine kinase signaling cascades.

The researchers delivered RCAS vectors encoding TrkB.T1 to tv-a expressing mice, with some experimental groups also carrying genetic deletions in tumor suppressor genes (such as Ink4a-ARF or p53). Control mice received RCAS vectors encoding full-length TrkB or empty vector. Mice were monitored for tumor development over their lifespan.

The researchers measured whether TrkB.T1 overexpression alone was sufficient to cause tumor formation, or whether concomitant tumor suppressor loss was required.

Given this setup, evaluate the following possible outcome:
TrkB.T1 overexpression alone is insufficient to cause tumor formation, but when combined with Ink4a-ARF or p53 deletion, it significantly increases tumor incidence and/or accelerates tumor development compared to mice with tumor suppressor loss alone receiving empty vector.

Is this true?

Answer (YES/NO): NO